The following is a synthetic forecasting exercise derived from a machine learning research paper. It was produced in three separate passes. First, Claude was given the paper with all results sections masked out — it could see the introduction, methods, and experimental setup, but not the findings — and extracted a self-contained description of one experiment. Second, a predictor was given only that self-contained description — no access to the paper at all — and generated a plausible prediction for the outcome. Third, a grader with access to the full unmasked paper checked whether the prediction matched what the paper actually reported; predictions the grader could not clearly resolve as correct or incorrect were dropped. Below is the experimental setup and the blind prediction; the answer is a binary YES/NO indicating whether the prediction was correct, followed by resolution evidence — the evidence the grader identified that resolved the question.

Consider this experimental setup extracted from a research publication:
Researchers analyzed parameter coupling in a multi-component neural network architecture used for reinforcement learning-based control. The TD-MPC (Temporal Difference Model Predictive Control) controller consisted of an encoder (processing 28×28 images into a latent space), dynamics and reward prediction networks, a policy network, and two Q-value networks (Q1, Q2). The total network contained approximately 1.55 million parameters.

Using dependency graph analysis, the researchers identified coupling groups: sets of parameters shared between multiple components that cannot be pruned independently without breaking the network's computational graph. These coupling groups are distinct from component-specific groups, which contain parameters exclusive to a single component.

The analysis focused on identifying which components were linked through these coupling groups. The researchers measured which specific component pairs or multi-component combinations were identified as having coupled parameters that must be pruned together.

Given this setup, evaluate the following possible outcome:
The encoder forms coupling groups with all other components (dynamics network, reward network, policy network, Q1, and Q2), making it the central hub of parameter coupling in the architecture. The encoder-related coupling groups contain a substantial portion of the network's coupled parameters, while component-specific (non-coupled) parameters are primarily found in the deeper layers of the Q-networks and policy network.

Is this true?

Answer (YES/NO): NO